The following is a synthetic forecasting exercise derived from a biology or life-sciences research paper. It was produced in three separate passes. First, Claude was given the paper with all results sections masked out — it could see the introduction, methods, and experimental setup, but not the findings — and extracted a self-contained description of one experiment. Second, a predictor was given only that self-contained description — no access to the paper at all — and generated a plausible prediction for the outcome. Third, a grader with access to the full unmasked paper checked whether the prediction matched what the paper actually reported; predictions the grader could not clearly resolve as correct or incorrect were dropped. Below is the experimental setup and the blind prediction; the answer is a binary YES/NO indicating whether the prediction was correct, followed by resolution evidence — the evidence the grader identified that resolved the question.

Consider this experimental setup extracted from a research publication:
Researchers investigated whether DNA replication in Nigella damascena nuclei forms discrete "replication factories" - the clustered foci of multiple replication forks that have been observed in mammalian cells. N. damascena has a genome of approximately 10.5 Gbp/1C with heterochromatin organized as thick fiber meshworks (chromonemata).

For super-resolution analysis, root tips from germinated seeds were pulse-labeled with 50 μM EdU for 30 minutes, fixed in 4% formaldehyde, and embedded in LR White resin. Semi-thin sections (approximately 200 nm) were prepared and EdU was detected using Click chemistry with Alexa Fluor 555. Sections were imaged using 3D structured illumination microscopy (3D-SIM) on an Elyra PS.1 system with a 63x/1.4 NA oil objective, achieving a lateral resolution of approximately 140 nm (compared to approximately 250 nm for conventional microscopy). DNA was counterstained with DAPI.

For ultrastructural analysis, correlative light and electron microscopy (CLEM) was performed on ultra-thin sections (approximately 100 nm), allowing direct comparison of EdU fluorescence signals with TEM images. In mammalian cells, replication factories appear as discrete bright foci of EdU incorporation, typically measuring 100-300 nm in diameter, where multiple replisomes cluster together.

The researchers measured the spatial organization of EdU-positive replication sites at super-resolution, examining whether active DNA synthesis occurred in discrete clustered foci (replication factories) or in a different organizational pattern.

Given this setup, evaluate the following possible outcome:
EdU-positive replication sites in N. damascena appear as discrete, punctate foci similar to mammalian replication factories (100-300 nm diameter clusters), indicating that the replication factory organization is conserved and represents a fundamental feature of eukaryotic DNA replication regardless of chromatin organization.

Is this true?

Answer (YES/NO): NO